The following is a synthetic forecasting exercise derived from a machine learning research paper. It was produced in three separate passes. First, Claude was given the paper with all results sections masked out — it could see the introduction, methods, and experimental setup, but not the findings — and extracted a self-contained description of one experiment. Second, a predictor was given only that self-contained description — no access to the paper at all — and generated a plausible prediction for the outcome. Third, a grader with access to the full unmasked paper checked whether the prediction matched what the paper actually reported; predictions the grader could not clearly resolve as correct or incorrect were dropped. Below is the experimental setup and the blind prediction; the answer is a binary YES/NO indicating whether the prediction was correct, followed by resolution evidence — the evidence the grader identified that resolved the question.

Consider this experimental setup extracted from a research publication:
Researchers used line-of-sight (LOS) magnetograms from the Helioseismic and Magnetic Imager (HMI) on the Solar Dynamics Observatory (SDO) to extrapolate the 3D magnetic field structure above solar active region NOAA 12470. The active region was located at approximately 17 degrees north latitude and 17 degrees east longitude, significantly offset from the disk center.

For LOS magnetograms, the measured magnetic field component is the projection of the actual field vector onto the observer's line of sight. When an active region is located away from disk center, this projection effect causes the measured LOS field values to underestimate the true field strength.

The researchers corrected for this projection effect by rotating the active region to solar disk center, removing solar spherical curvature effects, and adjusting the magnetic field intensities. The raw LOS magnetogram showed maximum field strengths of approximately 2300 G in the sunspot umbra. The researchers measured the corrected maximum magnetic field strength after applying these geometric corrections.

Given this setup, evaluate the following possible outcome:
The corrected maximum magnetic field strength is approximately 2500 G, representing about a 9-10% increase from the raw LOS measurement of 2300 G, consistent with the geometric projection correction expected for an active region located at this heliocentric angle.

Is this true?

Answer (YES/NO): YES